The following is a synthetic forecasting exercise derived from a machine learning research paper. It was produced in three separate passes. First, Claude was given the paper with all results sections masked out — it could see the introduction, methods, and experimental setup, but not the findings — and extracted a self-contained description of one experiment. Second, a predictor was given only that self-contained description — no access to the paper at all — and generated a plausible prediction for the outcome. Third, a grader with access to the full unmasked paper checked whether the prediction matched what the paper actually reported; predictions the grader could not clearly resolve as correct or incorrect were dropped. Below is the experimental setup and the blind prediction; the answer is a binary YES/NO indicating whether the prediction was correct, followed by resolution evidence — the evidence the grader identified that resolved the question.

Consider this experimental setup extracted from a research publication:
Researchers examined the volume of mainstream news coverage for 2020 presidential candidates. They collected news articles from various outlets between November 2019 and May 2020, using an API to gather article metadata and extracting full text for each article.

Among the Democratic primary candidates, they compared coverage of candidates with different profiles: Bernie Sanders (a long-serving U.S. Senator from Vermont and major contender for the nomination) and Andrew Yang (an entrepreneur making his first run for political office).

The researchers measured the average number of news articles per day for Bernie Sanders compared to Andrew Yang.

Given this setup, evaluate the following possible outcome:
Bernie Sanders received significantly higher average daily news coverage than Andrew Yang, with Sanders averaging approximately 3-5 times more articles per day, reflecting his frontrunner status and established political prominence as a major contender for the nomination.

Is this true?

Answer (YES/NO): NO